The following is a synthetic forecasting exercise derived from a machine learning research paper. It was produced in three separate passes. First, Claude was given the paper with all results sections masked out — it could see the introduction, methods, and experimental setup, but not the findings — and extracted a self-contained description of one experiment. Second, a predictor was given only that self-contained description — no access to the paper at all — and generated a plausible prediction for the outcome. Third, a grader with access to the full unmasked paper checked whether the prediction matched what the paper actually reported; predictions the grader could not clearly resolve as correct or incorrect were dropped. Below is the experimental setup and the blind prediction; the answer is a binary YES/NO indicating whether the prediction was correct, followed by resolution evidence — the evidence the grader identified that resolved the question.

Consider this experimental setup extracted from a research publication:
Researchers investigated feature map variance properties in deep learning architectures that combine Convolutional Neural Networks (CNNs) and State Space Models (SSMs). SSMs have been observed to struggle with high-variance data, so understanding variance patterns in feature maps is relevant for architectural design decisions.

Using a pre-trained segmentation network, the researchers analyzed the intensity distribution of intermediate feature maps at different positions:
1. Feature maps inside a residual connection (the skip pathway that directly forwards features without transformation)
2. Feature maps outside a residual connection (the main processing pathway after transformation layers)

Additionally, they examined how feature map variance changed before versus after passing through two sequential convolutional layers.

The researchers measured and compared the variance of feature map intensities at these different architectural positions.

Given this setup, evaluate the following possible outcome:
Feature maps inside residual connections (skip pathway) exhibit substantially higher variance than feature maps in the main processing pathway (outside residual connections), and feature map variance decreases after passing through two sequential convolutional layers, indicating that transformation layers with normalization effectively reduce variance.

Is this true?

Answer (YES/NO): NO